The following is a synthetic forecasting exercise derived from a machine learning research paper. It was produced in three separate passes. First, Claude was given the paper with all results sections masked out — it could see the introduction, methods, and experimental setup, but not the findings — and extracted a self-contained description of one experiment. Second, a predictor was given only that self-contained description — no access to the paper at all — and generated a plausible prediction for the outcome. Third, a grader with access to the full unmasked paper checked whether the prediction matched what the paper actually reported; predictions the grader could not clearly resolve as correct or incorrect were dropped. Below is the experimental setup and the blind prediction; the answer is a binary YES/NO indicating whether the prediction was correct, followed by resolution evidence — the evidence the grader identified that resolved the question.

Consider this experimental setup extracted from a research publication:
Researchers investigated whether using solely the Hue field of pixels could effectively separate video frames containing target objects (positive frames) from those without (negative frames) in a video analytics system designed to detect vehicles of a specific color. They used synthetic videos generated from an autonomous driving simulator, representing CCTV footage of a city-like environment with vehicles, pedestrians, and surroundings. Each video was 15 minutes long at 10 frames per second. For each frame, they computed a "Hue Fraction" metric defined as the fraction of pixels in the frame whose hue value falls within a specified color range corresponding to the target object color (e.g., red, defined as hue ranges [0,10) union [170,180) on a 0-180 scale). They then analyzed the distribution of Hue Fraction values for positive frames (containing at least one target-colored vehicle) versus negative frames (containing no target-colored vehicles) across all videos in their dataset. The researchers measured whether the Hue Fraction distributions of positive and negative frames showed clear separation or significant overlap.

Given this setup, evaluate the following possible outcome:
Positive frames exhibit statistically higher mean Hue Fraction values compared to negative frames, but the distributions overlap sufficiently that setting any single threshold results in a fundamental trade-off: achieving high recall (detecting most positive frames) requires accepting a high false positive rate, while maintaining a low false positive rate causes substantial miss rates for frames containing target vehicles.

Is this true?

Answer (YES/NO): NO